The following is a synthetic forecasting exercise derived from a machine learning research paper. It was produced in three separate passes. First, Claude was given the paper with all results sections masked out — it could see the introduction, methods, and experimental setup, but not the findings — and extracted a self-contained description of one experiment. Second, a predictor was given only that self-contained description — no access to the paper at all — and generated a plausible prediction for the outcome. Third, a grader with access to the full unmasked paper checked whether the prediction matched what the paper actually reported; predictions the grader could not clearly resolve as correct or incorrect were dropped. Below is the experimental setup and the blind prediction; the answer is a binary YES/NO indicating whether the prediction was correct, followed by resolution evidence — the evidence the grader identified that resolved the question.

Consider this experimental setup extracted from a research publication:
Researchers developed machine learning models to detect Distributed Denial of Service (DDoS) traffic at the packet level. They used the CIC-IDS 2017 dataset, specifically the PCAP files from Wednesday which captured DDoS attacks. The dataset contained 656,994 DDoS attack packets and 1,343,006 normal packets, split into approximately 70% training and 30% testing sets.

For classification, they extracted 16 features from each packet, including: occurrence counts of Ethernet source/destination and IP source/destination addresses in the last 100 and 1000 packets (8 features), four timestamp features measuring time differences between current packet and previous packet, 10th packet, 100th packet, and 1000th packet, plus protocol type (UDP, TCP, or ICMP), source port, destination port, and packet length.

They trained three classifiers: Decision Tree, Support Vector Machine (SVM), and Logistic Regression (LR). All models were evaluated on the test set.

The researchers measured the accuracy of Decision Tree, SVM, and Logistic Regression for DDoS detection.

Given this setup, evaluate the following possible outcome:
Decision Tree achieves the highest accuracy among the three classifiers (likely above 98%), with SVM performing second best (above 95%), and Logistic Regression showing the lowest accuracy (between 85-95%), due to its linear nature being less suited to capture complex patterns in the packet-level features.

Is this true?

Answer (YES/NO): NO